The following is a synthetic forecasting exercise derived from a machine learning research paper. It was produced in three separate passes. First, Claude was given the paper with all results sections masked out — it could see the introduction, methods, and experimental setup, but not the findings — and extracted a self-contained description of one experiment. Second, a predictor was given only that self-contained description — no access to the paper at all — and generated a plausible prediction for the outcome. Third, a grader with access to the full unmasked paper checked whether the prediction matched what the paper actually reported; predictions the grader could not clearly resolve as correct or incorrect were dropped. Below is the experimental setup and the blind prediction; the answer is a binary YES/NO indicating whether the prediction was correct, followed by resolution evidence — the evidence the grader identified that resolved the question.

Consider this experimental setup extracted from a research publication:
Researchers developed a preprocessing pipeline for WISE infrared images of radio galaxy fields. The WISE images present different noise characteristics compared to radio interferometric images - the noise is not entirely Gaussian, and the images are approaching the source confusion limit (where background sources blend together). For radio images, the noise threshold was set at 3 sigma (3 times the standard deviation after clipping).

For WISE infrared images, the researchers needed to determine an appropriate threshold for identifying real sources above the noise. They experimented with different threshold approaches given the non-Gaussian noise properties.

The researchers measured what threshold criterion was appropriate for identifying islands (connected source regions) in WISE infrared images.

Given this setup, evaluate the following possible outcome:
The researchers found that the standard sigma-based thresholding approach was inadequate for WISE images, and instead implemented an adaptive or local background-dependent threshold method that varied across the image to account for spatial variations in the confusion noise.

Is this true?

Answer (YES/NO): NO